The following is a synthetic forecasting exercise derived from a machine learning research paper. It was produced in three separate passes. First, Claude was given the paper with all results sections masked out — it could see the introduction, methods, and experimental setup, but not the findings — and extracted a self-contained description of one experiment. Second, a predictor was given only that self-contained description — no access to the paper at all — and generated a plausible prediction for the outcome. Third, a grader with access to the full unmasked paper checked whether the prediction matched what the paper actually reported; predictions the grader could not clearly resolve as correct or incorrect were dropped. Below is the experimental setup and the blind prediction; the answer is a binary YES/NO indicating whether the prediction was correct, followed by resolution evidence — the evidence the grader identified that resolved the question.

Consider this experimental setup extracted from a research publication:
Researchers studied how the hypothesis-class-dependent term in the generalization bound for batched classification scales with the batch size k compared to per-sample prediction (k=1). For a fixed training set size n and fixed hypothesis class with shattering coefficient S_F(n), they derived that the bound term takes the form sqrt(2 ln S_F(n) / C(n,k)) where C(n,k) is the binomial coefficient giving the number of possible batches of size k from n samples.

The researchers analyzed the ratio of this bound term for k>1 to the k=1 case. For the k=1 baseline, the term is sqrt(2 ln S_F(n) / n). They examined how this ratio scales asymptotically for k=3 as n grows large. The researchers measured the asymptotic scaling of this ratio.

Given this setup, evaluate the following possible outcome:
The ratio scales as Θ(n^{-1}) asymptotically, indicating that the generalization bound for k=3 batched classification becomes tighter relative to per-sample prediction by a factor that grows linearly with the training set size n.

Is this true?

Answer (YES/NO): YES